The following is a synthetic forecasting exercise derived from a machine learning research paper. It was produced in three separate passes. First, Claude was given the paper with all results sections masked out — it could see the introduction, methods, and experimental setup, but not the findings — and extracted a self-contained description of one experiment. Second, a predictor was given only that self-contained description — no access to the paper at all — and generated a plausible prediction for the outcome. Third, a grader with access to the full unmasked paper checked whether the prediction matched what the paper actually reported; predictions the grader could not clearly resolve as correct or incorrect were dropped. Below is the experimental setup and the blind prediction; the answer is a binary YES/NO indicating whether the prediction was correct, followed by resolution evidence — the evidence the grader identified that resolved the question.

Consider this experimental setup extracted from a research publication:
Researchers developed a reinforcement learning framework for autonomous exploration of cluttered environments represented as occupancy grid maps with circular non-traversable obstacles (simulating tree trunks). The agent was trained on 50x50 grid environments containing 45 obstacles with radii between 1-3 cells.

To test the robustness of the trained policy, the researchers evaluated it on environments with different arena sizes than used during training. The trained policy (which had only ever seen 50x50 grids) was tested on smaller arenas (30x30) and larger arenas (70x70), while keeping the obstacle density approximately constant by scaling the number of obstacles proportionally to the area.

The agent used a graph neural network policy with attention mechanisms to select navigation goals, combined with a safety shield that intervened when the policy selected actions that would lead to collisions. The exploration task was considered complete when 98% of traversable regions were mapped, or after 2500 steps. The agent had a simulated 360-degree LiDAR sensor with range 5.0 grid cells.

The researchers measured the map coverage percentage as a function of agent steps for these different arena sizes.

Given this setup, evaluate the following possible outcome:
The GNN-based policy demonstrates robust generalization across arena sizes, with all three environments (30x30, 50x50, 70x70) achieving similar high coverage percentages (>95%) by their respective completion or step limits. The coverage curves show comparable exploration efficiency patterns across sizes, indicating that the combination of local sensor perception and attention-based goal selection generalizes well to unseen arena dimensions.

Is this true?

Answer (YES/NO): NO